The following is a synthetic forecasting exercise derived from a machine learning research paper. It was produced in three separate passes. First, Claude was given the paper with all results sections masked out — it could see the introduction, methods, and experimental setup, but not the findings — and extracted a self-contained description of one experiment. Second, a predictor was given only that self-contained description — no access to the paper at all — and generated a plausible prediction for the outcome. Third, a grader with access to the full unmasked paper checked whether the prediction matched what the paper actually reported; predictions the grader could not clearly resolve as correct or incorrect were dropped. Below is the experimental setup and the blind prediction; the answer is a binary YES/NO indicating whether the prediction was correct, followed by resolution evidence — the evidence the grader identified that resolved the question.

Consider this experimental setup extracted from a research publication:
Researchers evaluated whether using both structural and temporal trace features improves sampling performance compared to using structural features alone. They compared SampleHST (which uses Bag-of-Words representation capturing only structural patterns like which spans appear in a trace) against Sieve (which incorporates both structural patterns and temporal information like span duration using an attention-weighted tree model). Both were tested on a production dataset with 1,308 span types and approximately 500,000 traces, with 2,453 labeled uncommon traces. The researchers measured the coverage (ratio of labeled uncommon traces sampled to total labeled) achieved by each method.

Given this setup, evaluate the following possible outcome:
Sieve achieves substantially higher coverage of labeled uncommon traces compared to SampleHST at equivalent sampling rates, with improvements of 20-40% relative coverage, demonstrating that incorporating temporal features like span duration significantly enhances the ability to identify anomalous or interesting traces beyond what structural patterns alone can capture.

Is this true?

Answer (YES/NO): NO